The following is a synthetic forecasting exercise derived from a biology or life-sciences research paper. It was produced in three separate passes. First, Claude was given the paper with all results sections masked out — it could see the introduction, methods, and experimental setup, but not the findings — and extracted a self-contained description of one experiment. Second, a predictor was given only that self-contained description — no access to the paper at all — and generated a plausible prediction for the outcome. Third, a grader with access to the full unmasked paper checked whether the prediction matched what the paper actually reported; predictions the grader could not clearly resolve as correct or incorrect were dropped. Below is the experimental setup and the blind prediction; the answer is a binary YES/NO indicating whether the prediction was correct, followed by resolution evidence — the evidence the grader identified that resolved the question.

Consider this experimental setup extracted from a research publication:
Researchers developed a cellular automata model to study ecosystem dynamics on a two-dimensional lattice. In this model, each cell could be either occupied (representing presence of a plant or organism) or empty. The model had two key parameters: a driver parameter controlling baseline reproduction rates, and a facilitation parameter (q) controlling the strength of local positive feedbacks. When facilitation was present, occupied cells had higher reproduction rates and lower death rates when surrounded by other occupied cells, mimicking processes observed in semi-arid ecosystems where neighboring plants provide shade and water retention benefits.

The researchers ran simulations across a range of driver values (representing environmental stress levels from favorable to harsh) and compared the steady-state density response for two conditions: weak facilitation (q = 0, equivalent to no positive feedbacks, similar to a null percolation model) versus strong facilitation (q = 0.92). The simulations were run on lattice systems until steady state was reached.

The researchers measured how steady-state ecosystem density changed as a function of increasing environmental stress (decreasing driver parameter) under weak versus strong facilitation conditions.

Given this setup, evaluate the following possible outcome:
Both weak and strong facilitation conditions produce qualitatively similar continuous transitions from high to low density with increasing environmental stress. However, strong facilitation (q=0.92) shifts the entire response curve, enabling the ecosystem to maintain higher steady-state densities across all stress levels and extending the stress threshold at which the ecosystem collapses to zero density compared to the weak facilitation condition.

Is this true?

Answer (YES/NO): NO